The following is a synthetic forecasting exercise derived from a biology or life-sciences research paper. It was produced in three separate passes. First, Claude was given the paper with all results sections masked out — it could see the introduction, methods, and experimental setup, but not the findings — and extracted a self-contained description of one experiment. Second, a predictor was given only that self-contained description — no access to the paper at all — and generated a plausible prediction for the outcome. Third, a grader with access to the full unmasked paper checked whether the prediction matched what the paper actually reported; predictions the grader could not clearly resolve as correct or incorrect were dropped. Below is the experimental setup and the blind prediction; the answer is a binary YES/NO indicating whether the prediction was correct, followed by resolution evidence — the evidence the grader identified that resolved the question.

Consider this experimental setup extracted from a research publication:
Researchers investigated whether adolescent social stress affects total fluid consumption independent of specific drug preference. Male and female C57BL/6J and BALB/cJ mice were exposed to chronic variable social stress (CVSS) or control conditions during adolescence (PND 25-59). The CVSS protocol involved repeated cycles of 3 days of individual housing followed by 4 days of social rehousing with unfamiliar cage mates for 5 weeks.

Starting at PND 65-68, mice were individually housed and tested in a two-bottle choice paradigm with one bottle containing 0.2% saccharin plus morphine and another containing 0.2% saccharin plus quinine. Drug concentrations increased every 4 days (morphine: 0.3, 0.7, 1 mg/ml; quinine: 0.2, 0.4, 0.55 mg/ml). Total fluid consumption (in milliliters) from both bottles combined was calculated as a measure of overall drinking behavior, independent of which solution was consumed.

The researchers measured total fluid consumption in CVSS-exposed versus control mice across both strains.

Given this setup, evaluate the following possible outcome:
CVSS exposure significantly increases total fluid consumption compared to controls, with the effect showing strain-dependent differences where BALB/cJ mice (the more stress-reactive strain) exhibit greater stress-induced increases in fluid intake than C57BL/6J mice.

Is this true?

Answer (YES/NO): NO